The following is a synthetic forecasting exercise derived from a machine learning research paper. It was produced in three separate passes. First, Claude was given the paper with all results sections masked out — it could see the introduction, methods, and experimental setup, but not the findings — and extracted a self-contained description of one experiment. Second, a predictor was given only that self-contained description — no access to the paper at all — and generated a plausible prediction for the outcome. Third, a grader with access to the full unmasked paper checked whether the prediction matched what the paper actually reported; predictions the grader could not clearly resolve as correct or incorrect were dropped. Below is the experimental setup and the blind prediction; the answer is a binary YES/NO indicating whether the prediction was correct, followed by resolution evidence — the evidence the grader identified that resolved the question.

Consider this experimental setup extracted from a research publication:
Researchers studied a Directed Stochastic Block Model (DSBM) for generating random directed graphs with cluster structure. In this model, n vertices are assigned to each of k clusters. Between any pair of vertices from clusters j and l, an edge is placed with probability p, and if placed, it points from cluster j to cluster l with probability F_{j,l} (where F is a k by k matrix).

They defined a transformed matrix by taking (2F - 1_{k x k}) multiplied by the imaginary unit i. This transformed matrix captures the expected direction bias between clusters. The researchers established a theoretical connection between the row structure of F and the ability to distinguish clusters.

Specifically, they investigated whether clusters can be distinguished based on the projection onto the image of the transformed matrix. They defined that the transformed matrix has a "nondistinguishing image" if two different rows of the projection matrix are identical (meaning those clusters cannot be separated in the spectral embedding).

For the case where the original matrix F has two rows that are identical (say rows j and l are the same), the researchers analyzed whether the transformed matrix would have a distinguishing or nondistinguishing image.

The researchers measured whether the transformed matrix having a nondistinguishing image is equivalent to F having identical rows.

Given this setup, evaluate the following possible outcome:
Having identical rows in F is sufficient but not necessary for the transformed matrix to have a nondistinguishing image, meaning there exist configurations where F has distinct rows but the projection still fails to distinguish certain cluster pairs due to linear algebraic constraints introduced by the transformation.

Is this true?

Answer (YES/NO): NO